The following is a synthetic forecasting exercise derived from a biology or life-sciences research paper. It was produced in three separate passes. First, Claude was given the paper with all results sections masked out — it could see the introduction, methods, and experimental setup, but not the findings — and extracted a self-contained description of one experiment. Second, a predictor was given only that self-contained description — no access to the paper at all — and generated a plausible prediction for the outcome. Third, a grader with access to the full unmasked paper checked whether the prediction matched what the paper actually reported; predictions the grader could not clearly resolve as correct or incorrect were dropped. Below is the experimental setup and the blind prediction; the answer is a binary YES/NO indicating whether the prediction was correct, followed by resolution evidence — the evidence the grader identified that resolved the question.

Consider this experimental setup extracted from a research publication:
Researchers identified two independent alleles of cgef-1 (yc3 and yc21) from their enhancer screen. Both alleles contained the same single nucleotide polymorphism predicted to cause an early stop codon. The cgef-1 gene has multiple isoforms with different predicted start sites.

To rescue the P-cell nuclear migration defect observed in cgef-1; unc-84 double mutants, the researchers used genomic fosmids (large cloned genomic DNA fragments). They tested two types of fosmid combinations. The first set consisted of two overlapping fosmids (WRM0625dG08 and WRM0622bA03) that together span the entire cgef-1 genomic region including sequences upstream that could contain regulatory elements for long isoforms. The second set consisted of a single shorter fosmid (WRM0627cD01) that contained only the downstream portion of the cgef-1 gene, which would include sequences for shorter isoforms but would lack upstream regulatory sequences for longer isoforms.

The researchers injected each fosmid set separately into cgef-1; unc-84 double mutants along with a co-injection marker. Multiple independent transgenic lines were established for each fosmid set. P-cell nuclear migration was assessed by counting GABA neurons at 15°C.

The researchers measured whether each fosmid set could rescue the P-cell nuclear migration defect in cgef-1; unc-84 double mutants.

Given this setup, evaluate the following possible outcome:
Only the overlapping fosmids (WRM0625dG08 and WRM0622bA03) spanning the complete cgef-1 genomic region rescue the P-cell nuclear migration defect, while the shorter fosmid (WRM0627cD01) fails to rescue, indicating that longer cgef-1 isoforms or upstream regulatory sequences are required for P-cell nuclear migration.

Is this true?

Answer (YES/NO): NO